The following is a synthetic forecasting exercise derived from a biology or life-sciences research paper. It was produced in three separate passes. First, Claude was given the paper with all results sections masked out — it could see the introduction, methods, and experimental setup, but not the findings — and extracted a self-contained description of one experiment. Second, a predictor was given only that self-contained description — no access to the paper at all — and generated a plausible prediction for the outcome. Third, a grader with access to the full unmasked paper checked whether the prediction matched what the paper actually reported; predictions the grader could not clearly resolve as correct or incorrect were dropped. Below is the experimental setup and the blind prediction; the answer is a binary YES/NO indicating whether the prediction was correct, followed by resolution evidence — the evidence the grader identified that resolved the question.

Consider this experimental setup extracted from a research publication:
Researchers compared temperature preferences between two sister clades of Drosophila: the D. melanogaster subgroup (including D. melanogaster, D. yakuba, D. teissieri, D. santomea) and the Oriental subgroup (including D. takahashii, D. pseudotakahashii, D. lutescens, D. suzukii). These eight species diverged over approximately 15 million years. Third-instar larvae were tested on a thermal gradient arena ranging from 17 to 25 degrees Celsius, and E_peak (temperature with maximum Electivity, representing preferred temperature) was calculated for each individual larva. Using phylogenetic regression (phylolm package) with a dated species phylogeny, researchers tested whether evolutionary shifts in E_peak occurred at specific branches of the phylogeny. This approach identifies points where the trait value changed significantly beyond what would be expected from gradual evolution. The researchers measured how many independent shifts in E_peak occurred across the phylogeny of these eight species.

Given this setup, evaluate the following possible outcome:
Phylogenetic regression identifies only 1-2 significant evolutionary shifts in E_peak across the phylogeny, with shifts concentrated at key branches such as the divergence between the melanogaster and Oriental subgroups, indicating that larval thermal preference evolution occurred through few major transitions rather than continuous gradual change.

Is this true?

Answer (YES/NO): NO